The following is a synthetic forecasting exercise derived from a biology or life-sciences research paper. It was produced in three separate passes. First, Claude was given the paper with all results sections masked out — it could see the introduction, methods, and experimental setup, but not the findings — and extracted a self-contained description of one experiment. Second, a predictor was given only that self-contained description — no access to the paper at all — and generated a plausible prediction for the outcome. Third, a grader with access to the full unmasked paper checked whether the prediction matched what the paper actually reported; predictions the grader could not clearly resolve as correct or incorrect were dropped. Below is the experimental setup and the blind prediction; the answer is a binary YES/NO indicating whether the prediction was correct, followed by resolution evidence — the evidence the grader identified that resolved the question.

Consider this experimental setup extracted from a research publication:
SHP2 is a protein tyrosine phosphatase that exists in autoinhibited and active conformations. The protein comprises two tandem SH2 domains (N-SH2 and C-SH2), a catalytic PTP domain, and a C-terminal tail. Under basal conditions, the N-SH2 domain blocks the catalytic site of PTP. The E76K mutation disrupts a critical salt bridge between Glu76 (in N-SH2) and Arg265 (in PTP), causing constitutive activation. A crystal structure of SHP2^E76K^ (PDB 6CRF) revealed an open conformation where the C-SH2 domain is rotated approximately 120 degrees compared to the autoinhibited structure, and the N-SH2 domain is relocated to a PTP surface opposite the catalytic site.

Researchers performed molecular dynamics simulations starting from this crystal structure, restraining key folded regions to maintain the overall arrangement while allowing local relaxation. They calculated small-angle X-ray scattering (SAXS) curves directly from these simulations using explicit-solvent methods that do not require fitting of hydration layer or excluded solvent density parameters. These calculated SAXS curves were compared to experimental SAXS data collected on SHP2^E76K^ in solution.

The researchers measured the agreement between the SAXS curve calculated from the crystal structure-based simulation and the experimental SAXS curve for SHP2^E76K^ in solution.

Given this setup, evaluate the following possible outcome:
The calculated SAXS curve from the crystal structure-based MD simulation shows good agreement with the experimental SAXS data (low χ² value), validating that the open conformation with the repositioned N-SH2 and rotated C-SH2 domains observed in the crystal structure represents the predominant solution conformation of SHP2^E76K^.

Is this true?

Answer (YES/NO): NO